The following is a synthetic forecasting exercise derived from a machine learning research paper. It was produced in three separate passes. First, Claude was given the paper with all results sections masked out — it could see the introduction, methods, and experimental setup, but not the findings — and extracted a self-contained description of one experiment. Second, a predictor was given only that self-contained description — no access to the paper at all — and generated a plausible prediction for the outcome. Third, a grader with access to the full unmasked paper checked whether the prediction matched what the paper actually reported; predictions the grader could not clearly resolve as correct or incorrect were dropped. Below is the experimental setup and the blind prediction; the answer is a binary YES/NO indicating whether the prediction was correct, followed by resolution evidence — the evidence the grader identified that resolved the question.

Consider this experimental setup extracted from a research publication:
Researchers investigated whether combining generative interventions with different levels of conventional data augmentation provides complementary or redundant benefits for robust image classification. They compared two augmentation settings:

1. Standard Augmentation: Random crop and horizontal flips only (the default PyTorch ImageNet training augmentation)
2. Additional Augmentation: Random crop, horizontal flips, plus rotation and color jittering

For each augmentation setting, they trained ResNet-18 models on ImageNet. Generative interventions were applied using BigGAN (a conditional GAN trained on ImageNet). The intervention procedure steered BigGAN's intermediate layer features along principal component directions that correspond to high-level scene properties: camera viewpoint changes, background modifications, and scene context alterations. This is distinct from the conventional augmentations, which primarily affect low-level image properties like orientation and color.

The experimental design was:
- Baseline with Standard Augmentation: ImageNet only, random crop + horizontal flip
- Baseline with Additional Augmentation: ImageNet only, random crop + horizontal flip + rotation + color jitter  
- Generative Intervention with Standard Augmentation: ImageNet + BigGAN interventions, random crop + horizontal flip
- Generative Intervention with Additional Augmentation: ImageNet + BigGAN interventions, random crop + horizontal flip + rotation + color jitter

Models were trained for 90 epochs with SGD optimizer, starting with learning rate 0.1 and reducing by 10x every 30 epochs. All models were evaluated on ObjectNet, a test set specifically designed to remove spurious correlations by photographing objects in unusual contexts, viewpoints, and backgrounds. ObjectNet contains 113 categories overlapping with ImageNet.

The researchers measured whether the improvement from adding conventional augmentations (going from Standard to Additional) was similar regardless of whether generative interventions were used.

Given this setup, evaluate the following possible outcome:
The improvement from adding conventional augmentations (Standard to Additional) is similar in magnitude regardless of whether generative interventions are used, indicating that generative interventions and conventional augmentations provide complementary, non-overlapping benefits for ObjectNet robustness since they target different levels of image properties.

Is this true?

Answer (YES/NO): YES